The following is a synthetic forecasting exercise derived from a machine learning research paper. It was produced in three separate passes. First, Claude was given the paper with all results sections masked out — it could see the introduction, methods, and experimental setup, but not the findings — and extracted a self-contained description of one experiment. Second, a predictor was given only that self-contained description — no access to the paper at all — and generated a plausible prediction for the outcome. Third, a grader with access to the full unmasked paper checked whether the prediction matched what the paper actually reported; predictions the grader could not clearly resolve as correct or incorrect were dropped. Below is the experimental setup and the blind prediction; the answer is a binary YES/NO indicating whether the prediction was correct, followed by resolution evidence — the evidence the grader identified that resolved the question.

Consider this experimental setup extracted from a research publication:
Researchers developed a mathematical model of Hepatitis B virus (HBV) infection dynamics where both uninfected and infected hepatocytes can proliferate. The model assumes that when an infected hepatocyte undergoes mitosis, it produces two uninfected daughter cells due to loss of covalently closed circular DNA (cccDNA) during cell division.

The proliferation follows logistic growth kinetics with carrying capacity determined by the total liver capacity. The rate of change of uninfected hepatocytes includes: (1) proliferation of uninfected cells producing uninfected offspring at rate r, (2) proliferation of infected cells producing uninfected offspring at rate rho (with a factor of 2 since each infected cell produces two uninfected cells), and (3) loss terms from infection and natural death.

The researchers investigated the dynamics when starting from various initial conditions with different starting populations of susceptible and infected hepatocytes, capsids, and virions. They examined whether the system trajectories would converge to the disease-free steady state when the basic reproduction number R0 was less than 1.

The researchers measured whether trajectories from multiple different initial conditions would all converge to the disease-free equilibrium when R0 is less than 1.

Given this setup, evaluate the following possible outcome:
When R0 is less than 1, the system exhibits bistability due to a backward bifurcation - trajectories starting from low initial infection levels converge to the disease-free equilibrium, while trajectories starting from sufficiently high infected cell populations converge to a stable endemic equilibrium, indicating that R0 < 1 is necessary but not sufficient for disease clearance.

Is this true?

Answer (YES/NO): NO